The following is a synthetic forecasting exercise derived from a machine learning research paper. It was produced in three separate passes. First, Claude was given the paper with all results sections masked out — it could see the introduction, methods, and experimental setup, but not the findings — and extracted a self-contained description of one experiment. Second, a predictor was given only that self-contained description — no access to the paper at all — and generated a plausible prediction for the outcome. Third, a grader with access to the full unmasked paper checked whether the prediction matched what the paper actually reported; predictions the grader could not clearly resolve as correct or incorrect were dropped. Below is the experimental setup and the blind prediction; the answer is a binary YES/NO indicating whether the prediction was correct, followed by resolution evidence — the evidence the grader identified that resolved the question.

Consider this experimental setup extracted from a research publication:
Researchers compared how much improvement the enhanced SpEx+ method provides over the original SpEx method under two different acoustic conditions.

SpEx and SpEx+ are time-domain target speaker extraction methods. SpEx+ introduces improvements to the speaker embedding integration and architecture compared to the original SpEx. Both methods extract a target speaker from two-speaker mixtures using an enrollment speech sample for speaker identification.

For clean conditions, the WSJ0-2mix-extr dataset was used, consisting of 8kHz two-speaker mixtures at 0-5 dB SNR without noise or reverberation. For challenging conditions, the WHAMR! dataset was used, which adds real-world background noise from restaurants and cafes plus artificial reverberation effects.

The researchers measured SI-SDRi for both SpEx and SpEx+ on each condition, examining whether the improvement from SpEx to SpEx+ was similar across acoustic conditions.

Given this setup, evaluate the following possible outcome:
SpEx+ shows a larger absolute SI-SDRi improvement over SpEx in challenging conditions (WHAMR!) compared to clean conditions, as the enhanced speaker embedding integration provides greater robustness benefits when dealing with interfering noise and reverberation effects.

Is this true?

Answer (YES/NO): NO